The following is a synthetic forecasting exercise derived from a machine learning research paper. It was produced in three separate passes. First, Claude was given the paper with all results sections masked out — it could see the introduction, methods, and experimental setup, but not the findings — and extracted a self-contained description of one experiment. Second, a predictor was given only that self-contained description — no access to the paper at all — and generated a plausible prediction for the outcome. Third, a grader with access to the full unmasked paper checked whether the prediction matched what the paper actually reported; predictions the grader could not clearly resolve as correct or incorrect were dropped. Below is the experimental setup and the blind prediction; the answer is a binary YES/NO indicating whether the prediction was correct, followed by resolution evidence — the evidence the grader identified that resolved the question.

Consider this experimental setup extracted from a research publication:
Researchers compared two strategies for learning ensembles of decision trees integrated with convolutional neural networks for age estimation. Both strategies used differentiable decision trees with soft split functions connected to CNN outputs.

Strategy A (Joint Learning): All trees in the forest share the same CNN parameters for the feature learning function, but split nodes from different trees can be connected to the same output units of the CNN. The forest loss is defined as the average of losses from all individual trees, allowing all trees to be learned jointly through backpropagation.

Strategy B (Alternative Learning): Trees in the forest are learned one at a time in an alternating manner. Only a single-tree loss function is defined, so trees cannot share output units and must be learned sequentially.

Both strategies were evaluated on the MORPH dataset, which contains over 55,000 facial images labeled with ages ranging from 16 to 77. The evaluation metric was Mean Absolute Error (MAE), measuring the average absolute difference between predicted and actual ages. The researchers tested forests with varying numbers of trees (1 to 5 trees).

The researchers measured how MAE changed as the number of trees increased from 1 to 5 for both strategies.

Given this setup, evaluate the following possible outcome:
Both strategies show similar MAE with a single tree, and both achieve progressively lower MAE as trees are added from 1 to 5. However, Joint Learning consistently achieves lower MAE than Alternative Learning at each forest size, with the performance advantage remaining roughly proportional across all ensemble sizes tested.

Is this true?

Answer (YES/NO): NO